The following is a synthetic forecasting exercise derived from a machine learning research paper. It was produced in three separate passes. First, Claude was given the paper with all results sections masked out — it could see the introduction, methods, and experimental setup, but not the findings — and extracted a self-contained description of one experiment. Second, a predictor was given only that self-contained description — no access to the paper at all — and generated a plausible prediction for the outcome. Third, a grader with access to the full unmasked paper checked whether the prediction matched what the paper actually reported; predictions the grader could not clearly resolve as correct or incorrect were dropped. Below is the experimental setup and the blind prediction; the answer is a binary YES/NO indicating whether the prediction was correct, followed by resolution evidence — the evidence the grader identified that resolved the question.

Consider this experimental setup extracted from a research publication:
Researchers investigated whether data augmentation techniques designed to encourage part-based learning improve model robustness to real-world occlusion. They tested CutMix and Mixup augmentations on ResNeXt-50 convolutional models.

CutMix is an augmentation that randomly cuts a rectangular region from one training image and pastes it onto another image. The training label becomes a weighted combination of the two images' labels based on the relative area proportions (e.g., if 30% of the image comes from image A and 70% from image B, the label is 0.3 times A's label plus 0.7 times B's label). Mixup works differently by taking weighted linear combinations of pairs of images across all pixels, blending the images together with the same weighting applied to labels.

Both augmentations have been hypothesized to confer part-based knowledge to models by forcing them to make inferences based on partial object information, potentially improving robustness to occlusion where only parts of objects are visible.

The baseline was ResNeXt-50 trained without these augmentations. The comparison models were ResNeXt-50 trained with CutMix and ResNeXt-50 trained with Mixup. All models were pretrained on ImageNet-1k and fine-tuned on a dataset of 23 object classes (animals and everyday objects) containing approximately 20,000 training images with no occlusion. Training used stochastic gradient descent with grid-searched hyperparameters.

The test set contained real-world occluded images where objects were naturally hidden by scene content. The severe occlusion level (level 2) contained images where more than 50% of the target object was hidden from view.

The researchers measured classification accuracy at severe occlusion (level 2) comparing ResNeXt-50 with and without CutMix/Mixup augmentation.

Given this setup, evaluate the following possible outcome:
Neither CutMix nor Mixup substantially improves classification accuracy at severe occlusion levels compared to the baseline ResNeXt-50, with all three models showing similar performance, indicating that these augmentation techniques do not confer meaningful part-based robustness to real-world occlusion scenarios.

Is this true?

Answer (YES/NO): YES